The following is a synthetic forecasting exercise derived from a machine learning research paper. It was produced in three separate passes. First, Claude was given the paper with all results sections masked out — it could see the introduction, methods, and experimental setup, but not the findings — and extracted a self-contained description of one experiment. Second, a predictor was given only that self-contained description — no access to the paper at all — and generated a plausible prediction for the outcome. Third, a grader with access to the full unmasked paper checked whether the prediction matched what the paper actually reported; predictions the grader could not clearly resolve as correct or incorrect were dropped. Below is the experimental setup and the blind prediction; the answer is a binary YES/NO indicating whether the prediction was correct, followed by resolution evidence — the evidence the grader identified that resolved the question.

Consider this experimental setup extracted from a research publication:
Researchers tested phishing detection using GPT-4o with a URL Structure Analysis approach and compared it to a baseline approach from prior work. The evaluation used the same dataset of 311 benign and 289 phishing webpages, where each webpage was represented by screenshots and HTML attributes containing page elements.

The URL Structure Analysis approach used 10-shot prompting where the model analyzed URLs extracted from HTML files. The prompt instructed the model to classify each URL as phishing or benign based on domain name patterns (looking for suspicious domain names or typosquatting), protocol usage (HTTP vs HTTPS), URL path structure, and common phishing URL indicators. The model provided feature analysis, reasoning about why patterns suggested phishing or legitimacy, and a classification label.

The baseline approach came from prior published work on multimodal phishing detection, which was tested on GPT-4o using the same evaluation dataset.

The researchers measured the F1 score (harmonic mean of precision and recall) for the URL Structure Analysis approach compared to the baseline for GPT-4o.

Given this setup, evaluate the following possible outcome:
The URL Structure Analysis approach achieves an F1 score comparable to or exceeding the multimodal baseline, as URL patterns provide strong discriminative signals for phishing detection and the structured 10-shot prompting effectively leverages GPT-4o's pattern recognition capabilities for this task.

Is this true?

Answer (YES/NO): YES